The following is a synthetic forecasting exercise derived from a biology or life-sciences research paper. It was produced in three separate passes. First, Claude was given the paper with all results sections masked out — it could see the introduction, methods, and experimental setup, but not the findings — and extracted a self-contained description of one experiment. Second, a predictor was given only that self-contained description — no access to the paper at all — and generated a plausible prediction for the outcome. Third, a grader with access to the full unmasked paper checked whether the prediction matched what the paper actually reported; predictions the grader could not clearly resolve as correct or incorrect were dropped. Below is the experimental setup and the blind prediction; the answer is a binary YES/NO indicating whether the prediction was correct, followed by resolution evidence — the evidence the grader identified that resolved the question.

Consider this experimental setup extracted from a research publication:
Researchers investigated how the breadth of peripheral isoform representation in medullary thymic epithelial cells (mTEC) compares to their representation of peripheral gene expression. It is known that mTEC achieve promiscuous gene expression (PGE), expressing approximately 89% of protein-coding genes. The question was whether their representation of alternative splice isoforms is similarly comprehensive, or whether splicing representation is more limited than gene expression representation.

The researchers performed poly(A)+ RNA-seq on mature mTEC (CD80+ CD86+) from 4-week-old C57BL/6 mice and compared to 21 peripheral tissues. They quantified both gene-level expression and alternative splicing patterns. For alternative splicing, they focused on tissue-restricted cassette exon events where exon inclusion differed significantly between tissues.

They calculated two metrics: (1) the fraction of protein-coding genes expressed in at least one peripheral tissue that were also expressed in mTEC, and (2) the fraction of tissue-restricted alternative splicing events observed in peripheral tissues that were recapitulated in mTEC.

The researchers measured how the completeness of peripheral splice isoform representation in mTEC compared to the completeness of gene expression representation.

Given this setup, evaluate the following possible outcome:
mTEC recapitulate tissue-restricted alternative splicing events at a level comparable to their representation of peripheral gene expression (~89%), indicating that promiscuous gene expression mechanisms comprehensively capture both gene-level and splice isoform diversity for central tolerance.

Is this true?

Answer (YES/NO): NO